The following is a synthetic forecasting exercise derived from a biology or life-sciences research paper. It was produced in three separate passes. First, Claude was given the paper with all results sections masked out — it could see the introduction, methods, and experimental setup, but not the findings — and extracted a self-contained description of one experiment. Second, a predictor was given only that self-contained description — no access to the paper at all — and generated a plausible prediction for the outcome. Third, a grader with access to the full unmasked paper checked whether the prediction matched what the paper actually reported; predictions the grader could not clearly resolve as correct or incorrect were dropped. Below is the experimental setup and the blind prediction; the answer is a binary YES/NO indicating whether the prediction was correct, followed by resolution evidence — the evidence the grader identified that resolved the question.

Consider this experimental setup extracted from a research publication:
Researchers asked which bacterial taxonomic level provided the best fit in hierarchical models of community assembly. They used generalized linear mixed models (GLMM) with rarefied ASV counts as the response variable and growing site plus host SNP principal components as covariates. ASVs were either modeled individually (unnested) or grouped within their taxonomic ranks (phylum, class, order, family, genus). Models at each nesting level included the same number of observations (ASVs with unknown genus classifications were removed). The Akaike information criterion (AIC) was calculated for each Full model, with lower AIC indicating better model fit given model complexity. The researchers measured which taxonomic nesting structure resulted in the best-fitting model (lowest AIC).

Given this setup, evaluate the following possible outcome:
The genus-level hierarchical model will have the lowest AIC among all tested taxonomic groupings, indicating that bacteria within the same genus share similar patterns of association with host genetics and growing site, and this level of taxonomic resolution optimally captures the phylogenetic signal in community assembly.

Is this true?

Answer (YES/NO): NO